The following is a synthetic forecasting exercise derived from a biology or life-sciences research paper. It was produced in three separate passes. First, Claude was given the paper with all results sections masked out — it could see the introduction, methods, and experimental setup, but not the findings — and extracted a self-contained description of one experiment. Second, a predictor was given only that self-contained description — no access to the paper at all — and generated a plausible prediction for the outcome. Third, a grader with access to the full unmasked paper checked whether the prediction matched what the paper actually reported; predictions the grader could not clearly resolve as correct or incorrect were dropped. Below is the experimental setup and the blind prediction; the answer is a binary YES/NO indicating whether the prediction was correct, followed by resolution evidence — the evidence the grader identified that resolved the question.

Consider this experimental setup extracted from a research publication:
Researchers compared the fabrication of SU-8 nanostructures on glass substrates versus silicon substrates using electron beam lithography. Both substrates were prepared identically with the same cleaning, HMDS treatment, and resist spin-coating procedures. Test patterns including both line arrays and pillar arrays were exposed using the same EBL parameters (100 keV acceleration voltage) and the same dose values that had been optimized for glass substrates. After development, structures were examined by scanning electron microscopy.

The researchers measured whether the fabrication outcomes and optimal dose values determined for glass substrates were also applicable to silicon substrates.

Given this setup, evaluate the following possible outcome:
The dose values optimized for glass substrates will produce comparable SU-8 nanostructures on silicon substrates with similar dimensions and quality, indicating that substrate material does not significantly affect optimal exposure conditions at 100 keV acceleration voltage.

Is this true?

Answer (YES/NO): YES